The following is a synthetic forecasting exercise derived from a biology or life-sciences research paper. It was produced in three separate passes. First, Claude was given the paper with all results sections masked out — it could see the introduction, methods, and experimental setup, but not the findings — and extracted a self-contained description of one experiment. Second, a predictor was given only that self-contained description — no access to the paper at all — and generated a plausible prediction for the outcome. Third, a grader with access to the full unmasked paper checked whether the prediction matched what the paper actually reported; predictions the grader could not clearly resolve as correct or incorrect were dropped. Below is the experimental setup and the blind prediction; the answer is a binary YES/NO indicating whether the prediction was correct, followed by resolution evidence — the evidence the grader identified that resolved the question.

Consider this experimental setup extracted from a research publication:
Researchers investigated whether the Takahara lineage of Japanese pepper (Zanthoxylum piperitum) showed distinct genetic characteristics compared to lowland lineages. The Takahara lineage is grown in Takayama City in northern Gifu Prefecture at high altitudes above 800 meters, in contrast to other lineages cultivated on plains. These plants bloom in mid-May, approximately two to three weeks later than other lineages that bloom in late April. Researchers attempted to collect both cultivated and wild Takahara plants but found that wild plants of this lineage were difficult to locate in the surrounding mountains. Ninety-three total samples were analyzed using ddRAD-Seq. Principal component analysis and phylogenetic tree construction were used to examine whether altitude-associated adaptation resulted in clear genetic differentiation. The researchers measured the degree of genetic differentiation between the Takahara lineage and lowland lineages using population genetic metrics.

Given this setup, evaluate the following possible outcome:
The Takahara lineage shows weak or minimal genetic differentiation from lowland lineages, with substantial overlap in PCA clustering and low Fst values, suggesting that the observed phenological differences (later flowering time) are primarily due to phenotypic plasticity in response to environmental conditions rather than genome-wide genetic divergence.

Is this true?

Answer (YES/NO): NO